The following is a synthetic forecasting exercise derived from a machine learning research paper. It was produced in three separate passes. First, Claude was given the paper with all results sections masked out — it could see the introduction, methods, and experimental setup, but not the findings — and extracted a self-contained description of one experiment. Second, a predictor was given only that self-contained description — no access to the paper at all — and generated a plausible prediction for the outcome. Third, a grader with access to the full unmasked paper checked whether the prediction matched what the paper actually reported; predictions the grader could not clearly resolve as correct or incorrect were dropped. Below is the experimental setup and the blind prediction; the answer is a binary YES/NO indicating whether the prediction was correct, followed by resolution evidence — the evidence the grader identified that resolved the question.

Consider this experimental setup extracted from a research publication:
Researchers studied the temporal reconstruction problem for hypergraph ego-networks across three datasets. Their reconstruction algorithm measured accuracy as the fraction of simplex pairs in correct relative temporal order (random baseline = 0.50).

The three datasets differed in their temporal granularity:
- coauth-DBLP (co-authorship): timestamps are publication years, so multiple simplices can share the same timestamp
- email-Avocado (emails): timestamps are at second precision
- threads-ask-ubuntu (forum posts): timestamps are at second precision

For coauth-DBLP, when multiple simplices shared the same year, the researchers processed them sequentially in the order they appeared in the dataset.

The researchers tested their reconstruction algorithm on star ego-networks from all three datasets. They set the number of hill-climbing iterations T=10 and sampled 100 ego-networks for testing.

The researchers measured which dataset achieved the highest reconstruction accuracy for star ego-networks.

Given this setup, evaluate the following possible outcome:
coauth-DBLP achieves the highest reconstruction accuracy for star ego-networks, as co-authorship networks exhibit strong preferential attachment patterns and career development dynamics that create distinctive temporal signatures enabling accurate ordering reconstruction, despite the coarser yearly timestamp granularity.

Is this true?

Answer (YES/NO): NO